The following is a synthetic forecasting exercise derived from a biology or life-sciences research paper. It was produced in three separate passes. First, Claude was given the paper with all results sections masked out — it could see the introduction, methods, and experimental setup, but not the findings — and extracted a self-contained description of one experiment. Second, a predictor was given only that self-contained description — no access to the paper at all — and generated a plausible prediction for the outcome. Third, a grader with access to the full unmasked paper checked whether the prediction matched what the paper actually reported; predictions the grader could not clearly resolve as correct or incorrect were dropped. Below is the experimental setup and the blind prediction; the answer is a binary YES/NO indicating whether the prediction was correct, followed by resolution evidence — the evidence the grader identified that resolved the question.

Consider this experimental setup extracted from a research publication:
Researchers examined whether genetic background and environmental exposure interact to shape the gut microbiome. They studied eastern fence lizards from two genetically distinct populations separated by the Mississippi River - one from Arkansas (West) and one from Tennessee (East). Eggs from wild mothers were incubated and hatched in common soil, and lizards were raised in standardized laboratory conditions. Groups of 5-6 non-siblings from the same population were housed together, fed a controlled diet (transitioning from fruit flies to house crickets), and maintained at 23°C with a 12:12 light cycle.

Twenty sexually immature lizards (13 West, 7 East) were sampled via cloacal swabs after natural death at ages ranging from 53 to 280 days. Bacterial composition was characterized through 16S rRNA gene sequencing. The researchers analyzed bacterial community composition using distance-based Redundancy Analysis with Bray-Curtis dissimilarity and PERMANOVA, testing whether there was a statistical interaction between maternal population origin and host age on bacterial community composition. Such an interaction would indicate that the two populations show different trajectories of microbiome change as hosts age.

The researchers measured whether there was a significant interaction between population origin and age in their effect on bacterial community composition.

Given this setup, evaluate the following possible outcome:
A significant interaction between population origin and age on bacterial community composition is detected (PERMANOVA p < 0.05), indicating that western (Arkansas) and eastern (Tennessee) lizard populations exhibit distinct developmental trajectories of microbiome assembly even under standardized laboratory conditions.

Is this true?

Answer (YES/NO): NO